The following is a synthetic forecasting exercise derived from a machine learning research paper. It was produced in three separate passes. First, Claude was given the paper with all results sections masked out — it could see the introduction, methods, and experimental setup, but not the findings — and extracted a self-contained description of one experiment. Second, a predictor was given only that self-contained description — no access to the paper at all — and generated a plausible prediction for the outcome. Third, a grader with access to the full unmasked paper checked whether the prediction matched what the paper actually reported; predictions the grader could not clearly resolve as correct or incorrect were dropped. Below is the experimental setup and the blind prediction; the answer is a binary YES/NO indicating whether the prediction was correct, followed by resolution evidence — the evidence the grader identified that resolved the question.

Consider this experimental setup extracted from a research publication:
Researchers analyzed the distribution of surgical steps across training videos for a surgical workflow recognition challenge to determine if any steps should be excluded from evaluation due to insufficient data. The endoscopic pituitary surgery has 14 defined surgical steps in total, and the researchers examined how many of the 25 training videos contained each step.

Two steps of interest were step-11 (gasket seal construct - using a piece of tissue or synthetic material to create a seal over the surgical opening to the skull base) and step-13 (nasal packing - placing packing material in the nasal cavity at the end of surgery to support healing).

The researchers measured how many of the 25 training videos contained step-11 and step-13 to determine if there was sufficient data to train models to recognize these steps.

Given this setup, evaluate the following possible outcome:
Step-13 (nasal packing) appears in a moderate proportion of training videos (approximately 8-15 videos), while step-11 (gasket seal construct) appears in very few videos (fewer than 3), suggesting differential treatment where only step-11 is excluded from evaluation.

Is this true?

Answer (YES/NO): NO